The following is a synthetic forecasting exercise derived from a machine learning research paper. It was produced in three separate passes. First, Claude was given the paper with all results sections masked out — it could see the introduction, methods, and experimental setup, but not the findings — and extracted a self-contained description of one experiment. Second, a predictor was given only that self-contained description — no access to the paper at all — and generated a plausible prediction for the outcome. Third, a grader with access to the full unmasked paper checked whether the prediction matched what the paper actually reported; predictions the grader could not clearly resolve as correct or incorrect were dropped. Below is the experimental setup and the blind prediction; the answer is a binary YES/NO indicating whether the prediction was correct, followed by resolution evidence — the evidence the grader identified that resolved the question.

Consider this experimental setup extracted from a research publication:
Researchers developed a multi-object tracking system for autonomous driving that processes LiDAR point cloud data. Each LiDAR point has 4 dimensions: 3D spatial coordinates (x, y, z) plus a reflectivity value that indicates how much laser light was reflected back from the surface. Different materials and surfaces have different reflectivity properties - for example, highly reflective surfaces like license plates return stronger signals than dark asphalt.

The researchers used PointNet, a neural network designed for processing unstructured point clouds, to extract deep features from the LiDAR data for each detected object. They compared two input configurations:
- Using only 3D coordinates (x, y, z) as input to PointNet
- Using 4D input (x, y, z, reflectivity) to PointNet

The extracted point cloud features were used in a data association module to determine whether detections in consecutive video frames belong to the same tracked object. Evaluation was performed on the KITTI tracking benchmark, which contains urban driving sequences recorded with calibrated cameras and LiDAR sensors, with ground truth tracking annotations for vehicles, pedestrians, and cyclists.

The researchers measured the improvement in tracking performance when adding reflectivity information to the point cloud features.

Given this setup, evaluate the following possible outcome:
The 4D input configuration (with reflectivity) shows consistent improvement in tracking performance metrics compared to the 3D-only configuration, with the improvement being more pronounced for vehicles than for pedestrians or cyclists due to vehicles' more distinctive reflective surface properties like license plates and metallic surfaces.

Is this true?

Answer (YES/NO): NO